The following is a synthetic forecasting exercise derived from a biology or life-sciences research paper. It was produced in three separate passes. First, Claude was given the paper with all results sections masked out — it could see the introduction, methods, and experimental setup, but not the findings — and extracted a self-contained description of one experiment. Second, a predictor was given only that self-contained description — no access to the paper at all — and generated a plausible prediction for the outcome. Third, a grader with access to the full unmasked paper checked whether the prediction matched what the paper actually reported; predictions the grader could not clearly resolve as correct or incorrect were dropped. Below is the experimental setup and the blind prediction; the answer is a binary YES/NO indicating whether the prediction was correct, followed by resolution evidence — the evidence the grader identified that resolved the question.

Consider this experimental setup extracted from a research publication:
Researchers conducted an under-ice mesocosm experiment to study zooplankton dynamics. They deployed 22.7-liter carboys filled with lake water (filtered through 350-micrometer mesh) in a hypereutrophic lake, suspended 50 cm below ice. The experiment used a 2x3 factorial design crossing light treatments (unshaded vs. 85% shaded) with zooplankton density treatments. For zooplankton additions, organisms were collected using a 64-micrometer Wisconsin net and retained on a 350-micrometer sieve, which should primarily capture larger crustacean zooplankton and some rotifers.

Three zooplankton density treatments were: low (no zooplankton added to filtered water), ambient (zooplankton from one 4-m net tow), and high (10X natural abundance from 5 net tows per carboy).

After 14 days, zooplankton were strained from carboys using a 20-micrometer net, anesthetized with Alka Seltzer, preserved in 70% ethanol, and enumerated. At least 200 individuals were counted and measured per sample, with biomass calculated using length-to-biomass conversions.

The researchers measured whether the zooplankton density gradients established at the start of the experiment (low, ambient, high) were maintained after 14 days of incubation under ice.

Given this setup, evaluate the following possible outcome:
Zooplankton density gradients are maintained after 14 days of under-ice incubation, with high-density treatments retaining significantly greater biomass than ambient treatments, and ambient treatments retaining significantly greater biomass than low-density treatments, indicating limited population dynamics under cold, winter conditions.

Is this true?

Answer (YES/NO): NO